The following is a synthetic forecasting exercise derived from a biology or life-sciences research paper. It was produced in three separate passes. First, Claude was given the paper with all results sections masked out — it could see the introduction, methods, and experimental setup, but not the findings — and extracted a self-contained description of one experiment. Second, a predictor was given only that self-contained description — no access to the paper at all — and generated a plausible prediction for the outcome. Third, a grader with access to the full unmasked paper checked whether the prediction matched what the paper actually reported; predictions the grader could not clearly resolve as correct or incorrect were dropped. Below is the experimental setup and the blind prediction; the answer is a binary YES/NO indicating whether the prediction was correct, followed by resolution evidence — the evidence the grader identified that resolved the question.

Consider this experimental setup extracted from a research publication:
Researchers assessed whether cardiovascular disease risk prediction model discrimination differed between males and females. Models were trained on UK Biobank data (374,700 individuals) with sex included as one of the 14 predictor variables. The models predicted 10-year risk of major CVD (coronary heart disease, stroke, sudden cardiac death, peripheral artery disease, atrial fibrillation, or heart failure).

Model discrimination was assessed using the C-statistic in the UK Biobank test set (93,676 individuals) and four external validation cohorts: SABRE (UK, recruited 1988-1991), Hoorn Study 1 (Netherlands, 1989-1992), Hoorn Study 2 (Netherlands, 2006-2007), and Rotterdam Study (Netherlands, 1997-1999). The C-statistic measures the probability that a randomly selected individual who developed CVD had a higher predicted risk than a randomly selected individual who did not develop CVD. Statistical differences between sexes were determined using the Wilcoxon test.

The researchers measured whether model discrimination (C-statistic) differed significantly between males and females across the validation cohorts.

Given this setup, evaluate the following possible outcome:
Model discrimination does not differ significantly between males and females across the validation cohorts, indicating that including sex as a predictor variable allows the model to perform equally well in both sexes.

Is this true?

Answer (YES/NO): NO